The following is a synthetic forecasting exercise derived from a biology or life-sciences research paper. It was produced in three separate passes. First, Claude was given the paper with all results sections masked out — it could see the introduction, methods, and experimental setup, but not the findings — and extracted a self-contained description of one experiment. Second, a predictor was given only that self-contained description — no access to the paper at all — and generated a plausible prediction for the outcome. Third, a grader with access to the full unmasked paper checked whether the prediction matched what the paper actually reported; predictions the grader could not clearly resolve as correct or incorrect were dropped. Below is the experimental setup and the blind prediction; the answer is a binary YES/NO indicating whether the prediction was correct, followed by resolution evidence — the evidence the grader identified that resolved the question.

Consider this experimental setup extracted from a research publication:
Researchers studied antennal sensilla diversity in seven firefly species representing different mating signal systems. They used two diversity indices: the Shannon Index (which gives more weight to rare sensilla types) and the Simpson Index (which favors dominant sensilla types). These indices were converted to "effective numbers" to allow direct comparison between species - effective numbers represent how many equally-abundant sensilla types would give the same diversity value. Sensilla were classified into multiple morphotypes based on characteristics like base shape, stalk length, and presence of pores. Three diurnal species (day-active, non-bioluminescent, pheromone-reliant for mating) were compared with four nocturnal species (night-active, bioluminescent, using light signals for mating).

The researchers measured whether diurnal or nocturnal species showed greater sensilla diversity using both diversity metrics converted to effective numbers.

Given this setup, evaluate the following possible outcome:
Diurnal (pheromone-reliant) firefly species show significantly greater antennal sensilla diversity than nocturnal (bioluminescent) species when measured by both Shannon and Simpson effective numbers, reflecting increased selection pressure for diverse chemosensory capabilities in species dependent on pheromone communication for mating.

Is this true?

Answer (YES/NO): NO